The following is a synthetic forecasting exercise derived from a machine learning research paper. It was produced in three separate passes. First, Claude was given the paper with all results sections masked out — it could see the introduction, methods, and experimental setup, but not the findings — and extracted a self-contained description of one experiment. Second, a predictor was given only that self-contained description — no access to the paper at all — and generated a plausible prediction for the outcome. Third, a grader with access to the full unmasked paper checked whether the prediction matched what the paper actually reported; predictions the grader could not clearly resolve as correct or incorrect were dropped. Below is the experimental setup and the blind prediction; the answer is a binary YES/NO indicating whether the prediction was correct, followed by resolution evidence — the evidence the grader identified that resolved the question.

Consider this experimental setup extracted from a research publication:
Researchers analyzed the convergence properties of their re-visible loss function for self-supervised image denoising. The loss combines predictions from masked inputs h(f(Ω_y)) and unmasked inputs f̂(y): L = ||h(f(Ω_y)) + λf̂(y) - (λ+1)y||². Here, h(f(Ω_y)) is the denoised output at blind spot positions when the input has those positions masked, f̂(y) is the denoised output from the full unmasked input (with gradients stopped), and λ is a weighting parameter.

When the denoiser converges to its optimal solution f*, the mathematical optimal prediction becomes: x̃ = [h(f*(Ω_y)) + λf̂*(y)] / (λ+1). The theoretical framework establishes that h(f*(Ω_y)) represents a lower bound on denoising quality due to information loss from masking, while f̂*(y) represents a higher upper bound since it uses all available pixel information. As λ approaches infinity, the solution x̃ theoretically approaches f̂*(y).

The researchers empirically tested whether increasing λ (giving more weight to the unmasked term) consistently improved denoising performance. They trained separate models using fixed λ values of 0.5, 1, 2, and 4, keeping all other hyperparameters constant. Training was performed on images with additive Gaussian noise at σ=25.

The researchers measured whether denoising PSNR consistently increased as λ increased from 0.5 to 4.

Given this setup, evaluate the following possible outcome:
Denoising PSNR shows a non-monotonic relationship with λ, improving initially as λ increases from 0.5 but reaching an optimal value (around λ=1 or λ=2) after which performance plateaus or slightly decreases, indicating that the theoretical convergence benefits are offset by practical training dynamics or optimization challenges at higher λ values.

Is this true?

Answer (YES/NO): NO